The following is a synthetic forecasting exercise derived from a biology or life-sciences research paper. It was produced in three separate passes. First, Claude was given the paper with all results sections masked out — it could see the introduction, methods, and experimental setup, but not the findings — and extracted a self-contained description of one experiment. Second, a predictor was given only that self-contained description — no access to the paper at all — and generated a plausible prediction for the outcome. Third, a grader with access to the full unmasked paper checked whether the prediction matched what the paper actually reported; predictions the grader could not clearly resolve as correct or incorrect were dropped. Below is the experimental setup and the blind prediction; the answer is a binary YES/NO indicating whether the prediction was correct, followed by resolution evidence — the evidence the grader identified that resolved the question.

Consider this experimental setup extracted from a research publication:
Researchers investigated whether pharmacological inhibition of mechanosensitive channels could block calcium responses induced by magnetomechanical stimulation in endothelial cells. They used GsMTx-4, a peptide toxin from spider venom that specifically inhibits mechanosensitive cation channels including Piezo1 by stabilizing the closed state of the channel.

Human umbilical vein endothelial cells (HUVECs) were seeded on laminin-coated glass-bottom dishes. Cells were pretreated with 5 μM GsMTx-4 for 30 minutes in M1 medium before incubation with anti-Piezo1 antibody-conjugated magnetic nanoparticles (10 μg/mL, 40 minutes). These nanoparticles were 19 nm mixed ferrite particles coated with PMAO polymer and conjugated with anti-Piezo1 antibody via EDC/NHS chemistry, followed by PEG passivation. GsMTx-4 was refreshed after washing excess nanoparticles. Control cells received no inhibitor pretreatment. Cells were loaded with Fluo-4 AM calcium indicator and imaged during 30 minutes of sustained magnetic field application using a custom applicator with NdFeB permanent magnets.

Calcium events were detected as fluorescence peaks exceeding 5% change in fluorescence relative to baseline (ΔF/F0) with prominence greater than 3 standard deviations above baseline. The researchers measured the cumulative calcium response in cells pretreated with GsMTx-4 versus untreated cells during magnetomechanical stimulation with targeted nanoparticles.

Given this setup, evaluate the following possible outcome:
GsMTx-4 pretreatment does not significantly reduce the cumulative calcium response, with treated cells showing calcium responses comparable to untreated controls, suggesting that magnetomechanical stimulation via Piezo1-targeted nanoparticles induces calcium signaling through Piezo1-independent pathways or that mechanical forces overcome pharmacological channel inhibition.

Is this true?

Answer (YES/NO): NO